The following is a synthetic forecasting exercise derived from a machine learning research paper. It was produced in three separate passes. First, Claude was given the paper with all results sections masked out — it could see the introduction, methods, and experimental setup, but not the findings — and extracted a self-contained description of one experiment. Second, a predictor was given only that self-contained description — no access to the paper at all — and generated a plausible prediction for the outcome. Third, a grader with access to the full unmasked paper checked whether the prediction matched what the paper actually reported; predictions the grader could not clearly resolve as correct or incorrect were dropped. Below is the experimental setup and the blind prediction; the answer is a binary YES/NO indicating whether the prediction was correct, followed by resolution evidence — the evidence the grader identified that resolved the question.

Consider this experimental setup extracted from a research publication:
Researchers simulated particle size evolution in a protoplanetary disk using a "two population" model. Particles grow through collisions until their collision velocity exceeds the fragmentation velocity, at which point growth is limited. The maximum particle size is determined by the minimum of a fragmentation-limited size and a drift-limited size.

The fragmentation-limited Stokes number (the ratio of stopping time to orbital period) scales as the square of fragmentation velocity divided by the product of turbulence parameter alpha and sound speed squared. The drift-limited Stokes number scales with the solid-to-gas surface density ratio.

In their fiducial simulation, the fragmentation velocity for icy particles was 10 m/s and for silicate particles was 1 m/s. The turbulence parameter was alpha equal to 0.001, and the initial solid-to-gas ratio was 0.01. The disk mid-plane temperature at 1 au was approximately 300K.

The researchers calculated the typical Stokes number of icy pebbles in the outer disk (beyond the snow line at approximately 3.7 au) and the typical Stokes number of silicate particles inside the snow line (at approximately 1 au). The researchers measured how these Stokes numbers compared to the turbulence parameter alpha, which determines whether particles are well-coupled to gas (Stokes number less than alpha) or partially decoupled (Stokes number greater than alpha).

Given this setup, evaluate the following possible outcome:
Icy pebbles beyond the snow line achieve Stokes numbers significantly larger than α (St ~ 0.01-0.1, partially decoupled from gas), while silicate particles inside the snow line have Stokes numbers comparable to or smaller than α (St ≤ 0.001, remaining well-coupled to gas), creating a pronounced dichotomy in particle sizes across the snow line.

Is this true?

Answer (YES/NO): YES